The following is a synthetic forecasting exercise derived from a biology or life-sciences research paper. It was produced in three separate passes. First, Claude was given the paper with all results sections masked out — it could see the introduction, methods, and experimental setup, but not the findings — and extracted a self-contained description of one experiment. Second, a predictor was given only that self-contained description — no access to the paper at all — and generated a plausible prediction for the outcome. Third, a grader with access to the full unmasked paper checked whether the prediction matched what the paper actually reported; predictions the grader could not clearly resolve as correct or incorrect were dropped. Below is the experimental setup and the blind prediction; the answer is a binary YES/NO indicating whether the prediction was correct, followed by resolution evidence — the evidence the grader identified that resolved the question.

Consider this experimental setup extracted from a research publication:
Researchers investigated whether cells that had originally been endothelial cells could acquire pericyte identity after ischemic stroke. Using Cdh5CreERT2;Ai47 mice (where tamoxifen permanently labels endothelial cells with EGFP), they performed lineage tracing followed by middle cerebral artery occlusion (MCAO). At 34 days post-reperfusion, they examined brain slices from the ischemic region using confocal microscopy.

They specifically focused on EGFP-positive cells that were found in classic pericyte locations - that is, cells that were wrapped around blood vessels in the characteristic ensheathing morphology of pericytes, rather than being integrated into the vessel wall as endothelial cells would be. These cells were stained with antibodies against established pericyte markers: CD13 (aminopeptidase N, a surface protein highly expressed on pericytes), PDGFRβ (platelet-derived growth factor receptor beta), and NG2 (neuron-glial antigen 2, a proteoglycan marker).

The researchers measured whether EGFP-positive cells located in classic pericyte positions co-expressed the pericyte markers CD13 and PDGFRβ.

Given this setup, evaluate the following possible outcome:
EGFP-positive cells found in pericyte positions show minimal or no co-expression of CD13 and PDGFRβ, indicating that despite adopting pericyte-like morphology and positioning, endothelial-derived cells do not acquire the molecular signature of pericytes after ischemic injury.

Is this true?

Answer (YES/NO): NO